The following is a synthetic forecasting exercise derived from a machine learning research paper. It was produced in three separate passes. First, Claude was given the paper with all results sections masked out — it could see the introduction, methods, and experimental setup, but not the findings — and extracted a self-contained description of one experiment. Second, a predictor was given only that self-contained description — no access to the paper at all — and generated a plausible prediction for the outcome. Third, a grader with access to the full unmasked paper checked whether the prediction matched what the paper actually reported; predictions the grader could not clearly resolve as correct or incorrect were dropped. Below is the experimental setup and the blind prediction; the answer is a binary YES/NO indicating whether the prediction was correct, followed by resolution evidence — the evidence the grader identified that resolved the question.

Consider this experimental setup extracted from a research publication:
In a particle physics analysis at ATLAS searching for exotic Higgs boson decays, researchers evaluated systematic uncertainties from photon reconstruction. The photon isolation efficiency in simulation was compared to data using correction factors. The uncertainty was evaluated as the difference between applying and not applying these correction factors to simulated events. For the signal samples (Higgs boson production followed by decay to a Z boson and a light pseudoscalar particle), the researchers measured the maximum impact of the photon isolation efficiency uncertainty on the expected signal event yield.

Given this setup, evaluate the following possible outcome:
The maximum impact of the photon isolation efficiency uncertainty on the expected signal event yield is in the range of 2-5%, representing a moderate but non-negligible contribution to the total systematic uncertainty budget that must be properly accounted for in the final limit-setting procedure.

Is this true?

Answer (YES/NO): NO